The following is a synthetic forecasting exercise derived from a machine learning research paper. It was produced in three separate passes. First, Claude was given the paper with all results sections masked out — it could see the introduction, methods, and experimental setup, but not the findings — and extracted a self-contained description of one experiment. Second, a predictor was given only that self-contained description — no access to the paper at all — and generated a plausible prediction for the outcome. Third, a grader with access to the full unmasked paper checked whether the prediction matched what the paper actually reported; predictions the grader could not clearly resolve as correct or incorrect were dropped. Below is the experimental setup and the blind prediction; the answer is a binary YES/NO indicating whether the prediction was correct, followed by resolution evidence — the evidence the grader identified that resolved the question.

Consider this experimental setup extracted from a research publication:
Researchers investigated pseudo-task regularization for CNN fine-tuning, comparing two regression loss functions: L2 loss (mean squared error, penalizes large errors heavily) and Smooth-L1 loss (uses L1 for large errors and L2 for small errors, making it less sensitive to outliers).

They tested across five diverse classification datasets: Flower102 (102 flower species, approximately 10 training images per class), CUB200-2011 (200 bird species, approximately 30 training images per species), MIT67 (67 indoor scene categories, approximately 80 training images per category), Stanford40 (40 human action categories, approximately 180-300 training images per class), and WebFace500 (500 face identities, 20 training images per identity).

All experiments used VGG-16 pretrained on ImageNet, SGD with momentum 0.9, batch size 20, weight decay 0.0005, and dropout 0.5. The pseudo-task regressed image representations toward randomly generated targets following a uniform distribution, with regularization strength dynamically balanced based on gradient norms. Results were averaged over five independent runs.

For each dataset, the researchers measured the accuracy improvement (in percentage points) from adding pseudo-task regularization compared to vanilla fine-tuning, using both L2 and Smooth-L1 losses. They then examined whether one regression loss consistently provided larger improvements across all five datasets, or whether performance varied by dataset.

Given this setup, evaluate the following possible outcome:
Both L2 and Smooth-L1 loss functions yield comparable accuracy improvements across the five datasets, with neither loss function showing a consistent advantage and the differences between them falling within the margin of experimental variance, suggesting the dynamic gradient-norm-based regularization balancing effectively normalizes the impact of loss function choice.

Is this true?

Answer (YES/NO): YES